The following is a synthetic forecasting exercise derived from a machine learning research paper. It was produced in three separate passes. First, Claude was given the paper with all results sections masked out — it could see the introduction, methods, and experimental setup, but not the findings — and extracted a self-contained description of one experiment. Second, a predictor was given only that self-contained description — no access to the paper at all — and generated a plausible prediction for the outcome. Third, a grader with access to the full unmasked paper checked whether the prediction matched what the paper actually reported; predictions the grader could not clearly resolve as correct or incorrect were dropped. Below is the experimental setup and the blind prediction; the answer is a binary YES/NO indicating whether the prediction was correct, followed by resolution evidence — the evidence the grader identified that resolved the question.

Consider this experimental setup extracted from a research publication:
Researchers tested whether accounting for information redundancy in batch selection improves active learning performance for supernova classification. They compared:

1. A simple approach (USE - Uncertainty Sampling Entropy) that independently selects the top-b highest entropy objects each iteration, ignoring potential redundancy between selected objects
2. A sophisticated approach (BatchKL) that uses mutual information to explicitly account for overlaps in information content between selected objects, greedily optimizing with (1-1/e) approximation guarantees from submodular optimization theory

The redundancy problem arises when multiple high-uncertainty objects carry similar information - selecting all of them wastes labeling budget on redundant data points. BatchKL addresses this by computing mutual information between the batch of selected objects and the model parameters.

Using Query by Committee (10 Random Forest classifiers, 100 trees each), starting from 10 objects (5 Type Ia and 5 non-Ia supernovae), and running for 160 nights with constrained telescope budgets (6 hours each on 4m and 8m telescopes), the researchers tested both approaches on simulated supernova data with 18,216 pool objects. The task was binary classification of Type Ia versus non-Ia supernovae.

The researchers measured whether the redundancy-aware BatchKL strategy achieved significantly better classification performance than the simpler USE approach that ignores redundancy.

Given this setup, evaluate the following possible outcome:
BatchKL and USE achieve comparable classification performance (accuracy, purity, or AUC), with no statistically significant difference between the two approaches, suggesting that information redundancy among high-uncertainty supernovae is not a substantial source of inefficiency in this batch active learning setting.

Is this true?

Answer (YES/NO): YES